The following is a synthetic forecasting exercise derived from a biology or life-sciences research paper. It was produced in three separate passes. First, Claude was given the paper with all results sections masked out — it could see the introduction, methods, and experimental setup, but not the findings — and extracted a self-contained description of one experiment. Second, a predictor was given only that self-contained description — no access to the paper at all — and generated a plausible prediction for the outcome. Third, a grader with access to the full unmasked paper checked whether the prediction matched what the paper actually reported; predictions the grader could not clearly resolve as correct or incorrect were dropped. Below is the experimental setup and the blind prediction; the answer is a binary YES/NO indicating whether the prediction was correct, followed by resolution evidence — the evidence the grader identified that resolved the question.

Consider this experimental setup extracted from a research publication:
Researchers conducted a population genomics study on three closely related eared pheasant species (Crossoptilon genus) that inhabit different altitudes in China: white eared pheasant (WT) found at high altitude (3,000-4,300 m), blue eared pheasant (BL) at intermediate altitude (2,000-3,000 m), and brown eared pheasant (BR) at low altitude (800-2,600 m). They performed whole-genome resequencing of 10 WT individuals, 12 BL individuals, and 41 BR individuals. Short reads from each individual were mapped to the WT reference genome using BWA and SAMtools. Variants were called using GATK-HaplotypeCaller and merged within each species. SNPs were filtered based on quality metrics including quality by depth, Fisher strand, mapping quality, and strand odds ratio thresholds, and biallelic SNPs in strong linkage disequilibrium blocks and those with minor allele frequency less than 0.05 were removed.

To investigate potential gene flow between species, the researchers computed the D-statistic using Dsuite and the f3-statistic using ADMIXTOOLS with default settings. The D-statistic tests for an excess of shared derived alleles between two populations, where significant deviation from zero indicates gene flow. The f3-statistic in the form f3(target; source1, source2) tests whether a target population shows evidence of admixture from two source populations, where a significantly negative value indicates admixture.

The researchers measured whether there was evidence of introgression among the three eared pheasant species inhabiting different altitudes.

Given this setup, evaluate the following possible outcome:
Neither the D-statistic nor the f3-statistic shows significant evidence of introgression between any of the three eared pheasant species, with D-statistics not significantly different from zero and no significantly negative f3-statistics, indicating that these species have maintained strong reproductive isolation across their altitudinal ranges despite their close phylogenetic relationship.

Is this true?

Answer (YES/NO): NO